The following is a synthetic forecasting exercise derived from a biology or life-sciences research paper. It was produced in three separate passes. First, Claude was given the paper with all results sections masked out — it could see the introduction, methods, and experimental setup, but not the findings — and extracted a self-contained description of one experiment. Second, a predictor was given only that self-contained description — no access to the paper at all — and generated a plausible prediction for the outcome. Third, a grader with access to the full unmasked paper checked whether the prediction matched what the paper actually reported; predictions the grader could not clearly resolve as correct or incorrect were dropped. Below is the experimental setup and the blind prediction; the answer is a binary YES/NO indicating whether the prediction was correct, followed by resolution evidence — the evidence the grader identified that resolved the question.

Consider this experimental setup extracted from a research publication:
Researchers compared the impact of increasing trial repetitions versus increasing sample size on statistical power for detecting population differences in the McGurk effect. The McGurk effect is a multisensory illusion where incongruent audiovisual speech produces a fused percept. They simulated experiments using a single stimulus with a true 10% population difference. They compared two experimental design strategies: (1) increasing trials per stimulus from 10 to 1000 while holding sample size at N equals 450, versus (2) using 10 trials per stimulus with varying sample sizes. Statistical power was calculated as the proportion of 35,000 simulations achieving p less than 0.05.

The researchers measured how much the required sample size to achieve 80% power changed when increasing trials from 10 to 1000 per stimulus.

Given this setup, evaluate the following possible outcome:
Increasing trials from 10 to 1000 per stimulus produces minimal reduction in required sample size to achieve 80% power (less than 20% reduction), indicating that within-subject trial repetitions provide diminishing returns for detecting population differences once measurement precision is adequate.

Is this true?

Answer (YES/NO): YES